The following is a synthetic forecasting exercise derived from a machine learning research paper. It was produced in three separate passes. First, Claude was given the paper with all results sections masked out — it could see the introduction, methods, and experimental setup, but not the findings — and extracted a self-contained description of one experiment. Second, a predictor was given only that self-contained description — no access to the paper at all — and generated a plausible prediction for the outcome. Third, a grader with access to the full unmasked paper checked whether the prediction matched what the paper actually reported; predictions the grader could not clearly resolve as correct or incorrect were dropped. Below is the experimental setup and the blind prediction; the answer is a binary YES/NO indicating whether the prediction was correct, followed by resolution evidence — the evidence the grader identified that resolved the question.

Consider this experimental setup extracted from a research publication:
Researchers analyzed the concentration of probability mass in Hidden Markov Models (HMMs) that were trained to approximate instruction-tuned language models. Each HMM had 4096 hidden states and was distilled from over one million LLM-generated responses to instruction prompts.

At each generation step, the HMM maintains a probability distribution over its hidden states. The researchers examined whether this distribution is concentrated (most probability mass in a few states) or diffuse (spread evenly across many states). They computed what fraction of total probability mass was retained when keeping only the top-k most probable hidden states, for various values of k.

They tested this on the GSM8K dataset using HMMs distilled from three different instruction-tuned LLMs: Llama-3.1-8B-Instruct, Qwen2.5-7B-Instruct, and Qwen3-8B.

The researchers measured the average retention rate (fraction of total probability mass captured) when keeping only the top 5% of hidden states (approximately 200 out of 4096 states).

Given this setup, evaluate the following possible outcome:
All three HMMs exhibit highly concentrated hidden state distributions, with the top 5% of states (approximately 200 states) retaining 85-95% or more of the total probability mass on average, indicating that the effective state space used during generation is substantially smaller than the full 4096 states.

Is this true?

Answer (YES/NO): YES